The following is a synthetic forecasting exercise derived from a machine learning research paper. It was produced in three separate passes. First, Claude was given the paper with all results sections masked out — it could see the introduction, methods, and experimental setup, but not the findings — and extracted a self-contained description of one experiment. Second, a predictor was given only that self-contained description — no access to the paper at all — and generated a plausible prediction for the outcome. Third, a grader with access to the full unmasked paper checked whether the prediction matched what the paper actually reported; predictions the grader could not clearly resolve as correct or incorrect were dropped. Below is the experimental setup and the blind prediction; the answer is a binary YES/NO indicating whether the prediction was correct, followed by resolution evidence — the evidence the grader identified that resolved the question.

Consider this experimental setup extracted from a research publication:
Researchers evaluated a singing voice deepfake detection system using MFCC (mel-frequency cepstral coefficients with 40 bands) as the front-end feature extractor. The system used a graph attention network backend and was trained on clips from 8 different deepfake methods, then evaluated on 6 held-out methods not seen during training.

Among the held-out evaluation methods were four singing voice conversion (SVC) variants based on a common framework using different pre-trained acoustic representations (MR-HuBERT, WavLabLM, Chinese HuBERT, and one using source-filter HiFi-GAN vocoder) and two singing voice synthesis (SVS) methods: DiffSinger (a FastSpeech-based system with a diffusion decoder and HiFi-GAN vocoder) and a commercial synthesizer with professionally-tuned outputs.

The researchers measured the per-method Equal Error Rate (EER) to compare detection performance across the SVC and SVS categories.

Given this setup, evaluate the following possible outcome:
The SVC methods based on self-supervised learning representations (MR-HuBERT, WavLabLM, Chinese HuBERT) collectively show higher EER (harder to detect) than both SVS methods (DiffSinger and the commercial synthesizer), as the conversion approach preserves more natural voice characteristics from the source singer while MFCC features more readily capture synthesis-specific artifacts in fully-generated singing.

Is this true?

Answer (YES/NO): NO